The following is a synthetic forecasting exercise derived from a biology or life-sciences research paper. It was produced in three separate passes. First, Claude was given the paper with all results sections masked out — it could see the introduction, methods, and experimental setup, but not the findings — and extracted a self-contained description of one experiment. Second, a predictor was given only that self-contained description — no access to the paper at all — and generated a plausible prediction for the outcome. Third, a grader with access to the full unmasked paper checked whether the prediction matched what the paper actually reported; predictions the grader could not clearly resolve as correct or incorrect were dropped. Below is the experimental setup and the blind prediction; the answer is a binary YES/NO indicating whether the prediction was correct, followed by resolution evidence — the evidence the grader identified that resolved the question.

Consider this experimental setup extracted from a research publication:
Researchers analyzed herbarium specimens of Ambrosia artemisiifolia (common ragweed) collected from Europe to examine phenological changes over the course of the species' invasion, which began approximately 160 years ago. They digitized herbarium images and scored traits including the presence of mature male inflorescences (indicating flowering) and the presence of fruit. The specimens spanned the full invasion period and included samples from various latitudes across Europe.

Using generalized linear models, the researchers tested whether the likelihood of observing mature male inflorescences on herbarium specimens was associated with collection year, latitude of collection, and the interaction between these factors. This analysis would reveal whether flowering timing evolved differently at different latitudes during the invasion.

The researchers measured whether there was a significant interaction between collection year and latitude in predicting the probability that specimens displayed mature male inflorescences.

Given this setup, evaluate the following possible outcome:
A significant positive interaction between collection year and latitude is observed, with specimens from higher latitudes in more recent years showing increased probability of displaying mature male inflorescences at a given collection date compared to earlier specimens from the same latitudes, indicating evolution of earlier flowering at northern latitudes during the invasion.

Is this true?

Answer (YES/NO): YES